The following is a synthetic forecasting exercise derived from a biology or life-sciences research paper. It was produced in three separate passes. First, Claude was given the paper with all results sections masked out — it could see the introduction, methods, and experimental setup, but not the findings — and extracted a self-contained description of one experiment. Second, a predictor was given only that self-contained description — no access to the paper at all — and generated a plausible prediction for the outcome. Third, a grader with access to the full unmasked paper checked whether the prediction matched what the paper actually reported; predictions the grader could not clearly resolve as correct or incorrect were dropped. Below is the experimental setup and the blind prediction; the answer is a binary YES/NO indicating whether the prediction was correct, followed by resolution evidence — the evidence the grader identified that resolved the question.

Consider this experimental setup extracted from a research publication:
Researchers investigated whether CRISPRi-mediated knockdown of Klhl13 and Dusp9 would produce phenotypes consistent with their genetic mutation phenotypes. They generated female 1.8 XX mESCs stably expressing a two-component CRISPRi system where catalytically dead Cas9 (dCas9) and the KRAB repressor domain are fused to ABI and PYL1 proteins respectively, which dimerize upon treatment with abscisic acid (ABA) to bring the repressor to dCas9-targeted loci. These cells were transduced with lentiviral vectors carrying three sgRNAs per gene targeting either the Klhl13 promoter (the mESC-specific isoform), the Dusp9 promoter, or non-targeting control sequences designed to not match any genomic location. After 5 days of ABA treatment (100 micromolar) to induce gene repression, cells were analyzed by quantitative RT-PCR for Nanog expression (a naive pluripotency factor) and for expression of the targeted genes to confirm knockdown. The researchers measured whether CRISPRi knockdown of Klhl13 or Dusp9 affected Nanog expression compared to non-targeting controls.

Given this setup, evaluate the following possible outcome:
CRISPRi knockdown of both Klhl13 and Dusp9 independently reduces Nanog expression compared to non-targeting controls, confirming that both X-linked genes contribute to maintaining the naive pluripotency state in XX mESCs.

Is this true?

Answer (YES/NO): NO